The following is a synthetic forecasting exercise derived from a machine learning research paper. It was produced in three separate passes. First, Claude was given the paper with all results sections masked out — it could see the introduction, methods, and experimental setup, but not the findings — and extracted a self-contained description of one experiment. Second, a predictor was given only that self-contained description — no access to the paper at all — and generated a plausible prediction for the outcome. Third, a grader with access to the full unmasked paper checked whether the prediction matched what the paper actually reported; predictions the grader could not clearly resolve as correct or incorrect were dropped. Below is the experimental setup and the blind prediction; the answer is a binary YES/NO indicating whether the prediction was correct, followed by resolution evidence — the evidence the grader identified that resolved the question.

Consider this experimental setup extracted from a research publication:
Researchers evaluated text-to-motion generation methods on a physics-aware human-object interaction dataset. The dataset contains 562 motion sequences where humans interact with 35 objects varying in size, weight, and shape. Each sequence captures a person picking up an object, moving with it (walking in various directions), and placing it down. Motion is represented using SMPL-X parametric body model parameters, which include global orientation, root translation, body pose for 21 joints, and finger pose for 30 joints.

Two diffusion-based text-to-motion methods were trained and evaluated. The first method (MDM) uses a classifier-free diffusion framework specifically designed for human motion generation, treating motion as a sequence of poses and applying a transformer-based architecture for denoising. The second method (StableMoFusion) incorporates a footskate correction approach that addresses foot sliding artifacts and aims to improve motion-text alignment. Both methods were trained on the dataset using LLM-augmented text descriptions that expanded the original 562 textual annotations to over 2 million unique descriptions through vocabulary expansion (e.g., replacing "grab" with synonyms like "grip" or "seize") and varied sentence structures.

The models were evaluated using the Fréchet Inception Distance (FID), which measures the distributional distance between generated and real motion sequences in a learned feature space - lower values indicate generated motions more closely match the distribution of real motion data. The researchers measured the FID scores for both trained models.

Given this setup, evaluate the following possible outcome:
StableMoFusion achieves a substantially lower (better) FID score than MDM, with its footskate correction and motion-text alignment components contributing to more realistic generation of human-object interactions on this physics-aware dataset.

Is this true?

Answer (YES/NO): YES